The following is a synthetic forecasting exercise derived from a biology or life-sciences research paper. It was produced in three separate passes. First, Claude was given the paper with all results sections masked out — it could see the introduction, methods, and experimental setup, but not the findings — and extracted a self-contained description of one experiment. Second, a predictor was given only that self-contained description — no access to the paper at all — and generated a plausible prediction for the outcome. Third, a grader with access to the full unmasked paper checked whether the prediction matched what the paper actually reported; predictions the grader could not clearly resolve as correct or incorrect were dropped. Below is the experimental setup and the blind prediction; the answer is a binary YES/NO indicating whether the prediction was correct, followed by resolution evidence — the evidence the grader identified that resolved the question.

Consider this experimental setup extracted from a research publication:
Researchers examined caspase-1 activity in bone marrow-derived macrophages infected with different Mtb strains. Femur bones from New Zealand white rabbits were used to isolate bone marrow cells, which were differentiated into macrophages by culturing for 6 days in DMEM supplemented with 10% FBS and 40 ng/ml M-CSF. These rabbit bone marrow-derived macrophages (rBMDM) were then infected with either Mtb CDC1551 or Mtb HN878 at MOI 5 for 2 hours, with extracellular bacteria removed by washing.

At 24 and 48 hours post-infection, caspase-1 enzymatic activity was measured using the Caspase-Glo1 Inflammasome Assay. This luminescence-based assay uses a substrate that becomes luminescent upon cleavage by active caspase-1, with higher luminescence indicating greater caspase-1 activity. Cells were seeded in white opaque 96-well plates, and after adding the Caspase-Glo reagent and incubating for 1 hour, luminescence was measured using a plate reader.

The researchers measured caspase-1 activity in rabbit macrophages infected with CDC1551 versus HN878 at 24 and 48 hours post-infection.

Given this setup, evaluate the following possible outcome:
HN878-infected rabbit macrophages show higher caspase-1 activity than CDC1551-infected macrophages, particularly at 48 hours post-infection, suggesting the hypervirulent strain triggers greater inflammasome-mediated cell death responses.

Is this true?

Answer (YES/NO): NO